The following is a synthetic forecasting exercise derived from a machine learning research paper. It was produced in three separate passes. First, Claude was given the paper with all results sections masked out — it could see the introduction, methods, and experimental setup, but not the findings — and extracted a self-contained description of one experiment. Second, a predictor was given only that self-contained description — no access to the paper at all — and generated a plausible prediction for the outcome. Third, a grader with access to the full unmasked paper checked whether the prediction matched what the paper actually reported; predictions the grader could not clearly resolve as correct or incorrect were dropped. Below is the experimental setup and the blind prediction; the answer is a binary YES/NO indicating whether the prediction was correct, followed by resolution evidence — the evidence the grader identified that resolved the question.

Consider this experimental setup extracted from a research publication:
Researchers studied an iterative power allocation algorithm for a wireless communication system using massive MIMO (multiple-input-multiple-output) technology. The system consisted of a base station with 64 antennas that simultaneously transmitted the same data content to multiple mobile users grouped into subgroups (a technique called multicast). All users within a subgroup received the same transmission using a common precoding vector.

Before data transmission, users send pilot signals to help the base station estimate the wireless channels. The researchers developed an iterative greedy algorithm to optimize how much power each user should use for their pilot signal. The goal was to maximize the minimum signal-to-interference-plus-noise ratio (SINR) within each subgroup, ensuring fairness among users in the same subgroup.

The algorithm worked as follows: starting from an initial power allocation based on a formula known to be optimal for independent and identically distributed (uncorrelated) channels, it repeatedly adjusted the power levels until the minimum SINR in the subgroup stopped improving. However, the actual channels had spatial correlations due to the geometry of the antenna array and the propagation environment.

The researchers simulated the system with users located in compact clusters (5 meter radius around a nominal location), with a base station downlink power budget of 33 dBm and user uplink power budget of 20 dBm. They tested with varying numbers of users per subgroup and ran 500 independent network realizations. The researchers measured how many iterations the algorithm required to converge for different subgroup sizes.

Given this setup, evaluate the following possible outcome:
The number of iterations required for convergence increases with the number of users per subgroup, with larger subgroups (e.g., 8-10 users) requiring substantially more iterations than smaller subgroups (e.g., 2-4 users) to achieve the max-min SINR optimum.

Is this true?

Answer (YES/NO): NO